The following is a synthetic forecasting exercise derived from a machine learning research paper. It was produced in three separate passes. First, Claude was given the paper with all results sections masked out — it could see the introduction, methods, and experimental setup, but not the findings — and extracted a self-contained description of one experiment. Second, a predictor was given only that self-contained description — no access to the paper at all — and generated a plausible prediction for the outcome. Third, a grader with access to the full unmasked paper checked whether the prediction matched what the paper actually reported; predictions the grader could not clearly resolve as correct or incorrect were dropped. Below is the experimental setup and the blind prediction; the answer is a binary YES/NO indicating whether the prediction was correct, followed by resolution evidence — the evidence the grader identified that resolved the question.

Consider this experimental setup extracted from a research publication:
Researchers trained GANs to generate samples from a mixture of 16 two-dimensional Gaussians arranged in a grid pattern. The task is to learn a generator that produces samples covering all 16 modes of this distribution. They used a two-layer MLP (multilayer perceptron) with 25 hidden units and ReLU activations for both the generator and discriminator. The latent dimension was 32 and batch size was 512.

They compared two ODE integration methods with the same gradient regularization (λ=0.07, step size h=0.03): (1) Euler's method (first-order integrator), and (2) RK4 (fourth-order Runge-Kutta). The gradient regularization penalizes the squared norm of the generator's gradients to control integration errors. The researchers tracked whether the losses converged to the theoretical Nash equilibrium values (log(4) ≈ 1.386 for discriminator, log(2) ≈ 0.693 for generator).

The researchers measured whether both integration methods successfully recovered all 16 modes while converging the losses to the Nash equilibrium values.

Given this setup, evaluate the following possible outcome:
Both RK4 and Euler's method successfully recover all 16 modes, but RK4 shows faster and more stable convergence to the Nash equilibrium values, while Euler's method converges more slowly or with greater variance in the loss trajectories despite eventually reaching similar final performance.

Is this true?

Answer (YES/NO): YES